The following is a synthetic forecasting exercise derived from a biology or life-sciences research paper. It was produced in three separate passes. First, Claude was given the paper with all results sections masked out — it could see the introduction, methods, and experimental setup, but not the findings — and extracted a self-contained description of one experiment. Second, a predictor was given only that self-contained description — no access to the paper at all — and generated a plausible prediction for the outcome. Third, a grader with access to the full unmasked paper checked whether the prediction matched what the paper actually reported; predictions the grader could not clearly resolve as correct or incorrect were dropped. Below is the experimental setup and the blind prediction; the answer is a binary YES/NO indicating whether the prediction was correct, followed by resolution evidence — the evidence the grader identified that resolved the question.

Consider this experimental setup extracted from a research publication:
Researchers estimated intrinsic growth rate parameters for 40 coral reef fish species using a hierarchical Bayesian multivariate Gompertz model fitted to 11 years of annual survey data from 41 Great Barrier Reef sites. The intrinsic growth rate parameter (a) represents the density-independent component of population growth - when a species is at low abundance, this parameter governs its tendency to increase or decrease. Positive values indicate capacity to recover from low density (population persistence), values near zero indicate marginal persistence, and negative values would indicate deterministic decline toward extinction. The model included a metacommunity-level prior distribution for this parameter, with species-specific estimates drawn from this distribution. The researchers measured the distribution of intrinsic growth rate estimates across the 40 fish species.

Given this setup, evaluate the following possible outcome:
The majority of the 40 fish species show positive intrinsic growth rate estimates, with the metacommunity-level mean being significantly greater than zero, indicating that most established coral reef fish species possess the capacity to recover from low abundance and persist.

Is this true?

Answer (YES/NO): YES